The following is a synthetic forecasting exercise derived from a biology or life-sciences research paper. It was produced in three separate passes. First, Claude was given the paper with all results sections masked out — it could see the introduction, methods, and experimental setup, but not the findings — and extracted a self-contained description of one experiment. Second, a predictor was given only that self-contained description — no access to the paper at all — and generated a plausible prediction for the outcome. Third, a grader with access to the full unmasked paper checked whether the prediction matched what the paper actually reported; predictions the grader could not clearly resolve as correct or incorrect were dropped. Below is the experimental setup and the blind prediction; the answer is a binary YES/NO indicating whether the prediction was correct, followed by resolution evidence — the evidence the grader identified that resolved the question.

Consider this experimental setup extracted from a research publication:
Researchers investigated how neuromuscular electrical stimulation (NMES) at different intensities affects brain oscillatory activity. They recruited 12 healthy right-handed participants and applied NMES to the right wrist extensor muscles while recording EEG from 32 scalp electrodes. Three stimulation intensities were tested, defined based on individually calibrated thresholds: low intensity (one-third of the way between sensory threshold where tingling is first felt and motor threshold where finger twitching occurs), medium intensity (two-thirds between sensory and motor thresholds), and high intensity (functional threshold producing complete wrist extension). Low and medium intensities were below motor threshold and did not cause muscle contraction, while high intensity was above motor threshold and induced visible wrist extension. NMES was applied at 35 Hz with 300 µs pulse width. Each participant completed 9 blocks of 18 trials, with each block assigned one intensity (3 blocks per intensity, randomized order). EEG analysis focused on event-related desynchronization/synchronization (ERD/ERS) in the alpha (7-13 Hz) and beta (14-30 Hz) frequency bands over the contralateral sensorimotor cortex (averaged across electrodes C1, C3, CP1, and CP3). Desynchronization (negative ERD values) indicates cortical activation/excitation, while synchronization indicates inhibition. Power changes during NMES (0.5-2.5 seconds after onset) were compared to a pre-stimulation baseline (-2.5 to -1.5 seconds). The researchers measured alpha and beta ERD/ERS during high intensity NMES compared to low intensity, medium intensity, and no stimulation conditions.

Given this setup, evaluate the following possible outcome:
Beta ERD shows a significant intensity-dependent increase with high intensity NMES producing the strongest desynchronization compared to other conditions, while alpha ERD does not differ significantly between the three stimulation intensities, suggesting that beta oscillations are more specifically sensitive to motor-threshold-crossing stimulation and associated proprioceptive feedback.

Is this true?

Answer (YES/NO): NO